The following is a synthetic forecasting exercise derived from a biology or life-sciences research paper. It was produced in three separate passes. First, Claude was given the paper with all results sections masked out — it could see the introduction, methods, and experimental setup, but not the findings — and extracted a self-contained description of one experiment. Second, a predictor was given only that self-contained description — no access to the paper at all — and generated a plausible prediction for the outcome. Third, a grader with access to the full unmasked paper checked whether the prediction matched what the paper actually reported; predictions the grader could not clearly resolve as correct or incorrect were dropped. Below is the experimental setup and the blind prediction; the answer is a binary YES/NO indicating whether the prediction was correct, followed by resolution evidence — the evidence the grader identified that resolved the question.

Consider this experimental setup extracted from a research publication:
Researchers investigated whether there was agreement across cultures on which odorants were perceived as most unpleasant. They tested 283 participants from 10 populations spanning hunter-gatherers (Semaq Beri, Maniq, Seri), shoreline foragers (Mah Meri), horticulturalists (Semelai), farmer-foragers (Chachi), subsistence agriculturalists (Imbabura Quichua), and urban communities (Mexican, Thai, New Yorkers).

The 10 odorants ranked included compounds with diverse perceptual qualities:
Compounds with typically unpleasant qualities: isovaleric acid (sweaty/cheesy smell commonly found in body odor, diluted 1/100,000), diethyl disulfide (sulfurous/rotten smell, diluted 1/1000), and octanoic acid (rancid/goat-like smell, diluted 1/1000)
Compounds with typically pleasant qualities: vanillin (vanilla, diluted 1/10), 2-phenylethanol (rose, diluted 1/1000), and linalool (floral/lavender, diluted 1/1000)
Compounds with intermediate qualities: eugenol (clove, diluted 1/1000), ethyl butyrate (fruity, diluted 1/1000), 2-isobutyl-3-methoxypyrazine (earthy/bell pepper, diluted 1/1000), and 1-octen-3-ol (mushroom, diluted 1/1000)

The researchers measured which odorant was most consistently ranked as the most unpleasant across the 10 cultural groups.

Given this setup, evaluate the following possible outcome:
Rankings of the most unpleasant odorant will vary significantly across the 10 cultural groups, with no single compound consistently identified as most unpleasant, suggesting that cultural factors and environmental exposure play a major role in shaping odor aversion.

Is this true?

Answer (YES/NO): NO